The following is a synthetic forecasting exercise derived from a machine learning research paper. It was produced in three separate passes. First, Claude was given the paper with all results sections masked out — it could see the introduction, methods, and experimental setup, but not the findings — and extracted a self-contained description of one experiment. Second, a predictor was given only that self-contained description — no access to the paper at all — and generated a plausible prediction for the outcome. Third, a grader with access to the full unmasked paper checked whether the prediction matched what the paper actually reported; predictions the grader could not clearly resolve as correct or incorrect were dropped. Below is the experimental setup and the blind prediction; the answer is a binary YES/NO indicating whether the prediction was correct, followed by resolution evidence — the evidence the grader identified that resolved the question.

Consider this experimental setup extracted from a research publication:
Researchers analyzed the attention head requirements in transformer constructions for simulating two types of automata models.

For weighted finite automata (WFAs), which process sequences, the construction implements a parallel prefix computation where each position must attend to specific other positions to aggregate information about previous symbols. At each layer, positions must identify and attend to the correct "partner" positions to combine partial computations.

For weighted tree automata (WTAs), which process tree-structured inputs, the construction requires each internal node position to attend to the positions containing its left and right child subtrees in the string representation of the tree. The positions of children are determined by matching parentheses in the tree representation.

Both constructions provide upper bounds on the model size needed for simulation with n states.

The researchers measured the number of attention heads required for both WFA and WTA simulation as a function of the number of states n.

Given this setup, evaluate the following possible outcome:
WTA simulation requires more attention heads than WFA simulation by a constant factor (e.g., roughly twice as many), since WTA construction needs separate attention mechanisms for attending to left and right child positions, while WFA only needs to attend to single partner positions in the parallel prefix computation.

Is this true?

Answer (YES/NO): NO